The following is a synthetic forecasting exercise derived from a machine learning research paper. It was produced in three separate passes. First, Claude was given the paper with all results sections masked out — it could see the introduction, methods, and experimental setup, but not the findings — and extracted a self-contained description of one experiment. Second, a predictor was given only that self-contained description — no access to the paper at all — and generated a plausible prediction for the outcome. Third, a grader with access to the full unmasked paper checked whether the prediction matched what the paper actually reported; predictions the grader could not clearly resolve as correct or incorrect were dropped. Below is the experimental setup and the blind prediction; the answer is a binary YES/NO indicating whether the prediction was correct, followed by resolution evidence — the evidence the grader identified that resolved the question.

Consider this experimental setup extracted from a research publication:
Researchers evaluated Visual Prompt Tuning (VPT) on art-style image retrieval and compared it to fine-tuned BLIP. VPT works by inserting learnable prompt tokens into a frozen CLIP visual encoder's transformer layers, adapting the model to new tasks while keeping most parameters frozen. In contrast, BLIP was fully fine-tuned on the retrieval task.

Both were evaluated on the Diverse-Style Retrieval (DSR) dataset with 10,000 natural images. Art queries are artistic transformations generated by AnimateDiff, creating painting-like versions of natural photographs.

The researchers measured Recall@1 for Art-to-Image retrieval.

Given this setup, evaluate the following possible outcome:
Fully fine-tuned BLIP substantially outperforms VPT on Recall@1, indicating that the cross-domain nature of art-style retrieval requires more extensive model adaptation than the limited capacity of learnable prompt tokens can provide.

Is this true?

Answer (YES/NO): NO